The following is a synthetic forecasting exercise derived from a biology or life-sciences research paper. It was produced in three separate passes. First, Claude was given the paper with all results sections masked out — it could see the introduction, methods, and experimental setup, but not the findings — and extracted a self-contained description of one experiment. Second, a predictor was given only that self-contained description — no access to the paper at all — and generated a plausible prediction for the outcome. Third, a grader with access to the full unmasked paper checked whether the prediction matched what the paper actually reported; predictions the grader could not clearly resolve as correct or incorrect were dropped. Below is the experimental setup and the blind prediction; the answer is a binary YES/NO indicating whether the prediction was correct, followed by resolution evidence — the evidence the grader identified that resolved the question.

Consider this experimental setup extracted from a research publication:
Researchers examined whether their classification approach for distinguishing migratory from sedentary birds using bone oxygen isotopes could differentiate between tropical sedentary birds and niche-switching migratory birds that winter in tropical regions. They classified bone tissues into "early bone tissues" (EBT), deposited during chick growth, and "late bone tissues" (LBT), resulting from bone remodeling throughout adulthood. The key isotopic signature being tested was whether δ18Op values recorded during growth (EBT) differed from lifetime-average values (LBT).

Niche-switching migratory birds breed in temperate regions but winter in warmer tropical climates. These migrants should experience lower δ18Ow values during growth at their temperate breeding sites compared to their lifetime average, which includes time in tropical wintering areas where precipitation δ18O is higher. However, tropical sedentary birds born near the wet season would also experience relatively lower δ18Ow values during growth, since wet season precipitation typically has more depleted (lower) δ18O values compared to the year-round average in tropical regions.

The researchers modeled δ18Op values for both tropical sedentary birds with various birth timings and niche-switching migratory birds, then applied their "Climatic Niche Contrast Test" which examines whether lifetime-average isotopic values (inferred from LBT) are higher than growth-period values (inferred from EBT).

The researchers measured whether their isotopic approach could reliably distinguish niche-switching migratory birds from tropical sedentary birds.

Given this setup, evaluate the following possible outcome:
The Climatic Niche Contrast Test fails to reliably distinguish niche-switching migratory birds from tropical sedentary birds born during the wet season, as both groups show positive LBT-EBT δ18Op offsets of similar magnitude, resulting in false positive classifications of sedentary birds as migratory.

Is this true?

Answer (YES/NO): YES